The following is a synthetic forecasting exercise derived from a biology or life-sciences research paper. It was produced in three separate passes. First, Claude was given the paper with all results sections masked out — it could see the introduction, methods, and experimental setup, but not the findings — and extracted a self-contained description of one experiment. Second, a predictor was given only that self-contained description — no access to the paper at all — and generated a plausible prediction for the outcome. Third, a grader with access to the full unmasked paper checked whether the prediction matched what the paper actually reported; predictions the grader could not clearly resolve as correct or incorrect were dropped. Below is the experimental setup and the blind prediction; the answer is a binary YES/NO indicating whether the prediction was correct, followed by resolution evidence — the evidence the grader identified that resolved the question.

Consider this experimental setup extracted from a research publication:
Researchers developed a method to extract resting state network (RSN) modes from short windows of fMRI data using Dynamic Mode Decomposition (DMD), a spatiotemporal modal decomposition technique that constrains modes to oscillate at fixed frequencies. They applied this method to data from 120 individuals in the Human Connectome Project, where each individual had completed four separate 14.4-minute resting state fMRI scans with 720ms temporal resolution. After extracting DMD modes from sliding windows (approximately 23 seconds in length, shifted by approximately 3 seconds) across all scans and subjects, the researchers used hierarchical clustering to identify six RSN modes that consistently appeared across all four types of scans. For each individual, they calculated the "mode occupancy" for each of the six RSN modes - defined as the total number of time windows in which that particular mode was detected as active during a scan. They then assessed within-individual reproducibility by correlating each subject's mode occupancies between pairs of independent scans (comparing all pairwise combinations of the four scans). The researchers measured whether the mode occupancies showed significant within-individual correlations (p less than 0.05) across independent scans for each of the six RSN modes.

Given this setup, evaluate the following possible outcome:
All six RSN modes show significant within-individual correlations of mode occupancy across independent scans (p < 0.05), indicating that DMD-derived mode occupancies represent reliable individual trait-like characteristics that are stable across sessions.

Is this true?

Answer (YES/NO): NO